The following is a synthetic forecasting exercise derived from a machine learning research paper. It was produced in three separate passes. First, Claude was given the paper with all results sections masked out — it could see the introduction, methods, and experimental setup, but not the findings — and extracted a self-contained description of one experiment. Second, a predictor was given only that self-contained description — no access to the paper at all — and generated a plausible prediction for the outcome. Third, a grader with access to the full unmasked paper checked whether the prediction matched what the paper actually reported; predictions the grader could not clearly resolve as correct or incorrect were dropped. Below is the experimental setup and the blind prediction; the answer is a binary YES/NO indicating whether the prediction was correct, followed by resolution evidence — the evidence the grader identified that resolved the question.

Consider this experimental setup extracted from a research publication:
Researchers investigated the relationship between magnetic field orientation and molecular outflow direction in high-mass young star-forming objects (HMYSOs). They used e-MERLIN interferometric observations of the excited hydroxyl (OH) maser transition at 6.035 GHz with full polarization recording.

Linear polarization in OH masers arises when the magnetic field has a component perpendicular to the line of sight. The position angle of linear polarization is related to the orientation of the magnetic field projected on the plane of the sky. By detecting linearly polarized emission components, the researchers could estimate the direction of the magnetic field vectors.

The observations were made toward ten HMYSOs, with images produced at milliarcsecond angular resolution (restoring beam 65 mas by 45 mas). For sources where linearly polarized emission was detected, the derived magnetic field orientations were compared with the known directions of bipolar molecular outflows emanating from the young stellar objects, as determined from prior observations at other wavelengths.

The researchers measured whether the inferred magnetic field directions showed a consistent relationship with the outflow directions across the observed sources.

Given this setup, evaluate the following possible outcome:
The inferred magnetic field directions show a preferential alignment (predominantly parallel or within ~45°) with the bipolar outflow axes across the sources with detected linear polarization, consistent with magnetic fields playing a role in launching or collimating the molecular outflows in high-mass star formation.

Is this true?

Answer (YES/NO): NO